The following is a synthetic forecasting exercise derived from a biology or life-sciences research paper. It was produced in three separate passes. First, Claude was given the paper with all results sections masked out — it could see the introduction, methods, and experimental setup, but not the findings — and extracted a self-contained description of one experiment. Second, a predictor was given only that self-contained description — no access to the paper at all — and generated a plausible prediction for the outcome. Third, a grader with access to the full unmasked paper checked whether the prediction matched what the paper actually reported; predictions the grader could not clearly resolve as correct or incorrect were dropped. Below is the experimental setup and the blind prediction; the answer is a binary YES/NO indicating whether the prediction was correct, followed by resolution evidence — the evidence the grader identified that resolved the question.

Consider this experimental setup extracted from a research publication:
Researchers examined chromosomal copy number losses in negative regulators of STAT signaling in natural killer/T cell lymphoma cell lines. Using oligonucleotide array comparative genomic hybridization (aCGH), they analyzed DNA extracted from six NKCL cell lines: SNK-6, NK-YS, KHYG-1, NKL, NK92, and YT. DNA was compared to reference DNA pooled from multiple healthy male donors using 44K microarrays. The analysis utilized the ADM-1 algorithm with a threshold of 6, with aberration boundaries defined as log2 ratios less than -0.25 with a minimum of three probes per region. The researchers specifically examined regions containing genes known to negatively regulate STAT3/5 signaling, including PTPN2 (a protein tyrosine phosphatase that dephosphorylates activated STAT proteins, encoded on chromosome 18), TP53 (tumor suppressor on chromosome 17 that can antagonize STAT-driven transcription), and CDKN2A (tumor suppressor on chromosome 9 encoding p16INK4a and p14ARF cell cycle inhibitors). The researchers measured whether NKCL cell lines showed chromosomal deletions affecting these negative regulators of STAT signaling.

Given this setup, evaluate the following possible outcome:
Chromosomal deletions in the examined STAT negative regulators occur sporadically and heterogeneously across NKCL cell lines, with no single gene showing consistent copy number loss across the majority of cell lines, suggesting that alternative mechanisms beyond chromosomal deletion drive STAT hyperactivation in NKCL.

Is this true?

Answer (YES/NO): NO